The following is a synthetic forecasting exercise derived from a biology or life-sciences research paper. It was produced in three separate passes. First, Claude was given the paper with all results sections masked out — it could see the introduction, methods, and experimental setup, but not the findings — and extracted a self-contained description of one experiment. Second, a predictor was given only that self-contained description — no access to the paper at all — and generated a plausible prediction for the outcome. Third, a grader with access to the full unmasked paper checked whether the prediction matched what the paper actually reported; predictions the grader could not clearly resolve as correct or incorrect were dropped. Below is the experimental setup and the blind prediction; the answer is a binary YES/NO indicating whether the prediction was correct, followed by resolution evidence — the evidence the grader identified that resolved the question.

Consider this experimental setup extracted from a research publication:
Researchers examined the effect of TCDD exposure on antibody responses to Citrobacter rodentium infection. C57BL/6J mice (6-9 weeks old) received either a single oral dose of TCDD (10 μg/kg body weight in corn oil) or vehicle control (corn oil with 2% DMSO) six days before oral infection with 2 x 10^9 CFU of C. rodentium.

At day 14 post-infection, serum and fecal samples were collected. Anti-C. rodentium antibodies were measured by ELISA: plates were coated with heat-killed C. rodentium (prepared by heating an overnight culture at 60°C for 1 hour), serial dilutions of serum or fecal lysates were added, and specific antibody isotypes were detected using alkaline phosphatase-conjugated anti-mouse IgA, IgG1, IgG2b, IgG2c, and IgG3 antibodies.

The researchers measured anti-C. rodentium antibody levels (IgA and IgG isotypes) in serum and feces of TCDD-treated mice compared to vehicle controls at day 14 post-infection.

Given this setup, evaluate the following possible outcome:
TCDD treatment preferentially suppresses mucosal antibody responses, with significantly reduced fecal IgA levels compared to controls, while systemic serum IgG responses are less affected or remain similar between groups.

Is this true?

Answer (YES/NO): NO